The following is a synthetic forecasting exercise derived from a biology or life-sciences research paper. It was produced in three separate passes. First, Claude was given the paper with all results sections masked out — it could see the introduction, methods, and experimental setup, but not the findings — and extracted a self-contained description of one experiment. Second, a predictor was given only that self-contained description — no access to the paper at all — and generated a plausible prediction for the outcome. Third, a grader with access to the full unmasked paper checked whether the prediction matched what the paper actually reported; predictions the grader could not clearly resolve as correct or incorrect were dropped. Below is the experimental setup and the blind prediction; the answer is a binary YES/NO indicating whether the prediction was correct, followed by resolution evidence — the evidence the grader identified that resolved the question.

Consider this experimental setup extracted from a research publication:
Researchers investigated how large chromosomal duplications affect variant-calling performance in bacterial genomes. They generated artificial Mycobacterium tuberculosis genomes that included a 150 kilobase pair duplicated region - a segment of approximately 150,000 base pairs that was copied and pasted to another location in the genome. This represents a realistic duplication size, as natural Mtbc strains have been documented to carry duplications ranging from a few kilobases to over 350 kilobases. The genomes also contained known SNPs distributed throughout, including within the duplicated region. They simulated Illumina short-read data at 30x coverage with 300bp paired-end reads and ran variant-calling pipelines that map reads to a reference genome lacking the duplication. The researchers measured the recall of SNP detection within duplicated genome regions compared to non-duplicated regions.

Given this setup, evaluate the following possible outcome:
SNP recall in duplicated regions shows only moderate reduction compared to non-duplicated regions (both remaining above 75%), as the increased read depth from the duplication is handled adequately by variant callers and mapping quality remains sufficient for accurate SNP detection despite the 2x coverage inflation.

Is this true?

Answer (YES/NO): NO